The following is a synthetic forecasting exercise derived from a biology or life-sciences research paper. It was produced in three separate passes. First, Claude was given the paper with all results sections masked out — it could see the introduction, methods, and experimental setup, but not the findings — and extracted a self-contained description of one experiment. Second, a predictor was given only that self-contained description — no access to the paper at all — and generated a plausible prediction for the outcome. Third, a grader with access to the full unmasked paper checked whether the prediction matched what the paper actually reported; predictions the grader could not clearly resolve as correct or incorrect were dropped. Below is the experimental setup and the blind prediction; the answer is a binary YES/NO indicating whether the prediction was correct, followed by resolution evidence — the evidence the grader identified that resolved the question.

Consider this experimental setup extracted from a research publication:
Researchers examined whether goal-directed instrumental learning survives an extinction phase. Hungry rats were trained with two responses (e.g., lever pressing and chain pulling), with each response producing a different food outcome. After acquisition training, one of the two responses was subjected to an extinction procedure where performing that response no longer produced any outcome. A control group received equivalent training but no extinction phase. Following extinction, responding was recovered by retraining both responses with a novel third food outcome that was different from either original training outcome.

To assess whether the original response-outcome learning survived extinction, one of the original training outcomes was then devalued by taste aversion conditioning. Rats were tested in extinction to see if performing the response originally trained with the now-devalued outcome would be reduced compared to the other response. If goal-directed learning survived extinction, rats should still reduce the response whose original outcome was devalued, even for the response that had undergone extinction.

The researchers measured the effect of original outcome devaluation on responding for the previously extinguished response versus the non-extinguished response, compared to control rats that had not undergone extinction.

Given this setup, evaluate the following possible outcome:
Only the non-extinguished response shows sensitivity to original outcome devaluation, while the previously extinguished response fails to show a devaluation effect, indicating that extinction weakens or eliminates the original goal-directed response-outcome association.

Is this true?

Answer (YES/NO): NO